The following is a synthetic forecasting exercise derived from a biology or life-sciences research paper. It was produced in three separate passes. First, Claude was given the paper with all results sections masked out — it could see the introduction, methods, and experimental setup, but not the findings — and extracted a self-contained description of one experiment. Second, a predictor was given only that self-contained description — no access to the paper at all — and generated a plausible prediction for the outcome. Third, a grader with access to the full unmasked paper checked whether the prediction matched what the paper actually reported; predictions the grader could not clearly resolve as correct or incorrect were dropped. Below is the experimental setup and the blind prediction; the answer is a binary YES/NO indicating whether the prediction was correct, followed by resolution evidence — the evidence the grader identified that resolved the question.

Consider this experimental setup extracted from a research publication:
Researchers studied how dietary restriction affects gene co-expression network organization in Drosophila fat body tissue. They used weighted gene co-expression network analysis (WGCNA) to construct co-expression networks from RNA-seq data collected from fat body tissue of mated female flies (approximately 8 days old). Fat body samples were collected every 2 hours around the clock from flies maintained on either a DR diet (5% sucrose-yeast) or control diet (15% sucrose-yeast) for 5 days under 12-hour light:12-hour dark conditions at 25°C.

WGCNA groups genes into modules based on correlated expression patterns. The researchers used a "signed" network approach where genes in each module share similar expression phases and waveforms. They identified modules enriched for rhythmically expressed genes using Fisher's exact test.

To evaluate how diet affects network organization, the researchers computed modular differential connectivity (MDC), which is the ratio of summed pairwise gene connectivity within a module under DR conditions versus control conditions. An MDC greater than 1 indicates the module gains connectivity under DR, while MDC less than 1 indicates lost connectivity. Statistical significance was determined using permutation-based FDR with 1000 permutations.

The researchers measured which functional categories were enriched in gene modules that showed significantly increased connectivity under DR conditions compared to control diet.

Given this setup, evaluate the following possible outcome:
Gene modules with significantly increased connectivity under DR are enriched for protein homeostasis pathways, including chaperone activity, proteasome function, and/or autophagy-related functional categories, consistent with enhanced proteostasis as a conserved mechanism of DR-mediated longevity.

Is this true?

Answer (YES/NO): YES